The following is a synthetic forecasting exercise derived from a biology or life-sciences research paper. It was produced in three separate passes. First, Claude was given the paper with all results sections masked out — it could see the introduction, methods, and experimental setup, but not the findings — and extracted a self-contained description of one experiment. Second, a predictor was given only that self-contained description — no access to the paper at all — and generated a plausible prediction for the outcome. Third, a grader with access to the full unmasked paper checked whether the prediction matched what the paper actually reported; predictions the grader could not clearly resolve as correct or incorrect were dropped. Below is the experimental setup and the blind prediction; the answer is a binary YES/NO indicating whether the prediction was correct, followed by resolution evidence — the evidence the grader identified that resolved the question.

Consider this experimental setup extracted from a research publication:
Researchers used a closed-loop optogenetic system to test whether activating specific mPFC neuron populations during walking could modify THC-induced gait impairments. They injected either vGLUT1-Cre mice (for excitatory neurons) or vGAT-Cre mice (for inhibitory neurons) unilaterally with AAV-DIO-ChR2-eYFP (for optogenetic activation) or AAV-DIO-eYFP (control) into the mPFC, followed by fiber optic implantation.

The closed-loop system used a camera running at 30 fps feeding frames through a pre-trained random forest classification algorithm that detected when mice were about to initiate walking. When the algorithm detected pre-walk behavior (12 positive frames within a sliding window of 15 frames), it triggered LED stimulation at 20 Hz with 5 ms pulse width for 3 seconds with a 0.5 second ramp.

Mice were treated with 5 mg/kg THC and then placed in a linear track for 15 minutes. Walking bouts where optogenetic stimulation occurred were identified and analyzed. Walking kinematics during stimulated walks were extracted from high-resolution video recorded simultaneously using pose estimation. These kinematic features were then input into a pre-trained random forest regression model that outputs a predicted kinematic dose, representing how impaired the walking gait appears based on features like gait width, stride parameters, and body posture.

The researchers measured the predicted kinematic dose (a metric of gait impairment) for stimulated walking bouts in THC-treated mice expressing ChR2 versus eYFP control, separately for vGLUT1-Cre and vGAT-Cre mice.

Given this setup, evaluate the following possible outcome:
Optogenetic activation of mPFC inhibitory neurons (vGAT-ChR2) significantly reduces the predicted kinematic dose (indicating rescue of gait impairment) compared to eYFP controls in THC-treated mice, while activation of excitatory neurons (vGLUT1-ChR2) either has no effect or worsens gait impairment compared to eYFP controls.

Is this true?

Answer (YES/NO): NO